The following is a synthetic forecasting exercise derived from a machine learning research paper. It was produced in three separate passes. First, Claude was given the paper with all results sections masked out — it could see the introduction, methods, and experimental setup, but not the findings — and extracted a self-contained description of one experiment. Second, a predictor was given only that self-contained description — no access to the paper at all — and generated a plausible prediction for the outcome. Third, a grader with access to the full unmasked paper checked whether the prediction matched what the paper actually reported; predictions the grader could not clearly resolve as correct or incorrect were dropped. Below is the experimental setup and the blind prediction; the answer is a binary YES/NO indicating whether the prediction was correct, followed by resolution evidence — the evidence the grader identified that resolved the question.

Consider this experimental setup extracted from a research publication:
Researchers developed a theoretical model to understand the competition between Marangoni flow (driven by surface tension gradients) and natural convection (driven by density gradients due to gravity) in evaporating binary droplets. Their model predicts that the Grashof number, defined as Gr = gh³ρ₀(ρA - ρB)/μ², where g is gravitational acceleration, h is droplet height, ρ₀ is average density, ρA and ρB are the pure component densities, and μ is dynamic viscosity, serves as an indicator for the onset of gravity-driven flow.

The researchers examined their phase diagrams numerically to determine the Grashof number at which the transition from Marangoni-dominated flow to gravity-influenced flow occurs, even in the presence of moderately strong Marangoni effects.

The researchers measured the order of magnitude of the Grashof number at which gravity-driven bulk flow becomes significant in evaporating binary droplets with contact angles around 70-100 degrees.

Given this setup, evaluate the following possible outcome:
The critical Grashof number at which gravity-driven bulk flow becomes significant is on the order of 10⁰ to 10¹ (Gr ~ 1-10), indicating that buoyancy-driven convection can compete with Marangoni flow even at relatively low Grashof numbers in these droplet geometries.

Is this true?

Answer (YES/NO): YES